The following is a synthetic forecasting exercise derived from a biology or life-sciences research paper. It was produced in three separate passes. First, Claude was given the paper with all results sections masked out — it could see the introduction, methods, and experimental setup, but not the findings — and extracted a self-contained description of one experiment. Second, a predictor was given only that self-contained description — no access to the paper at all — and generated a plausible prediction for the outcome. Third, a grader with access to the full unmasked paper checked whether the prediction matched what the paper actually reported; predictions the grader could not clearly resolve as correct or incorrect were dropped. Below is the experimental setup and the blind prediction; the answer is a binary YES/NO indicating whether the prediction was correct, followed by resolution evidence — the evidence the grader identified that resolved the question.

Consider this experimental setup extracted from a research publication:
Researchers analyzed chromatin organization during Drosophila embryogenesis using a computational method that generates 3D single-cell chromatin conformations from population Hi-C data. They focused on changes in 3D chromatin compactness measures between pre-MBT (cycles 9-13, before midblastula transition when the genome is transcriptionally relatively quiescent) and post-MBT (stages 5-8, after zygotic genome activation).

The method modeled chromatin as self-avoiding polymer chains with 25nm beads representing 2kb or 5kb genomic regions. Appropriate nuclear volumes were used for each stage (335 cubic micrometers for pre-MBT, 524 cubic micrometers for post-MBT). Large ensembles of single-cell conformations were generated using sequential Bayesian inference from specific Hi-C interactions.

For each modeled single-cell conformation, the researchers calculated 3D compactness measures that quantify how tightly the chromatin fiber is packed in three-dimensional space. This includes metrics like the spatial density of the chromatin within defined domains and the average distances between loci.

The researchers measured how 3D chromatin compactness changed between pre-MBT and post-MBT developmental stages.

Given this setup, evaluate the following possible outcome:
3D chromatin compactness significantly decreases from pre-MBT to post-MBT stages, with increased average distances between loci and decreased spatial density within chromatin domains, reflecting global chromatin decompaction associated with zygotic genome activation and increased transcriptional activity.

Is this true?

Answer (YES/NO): NO